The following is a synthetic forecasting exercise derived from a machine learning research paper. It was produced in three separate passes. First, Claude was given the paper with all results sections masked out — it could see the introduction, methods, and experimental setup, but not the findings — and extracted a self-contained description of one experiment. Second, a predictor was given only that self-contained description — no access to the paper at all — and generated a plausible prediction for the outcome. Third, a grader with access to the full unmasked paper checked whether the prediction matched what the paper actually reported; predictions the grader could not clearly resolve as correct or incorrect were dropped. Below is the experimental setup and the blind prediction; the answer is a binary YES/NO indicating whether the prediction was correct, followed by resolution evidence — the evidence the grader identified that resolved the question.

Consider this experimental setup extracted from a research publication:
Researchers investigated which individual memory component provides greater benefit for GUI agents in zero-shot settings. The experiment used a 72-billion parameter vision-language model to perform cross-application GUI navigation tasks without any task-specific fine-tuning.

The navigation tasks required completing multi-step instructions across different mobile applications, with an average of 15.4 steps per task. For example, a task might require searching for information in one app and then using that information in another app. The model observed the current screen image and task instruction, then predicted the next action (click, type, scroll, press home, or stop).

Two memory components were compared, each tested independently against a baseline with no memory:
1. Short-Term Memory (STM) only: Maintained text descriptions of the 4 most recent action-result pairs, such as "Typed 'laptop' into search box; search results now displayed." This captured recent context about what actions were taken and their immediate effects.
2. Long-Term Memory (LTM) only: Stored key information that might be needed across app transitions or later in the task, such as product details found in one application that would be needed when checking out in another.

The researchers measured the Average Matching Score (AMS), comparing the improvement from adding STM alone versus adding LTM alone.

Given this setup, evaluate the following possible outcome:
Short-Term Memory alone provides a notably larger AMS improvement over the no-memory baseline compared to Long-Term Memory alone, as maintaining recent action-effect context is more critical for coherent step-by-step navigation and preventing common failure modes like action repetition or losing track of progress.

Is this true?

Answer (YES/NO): YES